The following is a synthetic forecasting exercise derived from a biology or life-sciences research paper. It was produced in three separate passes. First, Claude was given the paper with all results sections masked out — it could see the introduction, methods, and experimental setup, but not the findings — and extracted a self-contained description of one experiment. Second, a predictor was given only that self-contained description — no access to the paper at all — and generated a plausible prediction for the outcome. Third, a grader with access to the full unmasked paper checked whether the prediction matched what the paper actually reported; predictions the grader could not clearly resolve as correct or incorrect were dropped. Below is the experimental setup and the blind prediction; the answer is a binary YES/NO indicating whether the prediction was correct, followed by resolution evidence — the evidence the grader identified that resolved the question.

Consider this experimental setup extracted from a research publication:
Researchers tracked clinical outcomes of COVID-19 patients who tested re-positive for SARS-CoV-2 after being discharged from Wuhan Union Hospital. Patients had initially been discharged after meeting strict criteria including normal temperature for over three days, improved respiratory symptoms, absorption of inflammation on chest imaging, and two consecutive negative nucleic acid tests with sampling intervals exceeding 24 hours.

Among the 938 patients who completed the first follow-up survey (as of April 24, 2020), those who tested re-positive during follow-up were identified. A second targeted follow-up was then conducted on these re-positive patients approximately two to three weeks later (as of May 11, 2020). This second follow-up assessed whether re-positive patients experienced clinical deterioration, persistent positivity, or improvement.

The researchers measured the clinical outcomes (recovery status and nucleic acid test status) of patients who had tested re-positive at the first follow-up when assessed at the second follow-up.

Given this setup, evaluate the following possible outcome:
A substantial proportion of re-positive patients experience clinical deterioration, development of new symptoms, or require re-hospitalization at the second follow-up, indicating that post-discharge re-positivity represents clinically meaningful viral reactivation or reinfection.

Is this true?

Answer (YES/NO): NO